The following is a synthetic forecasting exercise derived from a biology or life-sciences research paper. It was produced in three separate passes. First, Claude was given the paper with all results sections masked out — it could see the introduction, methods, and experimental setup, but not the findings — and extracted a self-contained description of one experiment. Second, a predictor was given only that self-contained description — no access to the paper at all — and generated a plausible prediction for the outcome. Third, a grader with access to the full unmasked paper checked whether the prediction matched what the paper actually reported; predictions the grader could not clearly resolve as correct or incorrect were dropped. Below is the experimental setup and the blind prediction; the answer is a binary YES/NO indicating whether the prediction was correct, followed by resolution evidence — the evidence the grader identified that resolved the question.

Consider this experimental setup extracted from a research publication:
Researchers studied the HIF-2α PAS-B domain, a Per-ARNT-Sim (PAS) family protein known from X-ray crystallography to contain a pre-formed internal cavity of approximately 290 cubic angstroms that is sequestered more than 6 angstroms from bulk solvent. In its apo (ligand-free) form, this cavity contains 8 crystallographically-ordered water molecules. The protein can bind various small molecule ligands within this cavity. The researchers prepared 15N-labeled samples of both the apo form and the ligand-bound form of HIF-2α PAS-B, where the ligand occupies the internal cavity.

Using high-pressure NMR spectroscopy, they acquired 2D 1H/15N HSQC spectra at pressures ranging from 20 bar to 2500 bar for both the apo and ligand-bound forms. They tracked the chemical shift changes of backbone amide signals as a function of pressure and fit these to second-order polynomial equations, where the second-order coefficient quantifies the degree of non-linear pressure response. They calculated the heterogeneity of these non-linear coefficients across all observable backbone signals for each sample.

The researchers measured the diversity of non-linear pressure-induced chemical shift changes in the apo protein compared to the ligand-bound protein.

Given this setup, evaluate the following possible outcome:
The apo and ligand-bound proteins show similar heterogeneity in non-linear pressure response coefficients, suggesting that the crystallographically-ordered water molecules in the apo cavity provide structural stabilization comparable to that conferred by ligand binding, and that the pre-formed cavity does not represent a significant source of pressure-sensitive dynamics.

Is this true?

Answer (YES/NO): NO